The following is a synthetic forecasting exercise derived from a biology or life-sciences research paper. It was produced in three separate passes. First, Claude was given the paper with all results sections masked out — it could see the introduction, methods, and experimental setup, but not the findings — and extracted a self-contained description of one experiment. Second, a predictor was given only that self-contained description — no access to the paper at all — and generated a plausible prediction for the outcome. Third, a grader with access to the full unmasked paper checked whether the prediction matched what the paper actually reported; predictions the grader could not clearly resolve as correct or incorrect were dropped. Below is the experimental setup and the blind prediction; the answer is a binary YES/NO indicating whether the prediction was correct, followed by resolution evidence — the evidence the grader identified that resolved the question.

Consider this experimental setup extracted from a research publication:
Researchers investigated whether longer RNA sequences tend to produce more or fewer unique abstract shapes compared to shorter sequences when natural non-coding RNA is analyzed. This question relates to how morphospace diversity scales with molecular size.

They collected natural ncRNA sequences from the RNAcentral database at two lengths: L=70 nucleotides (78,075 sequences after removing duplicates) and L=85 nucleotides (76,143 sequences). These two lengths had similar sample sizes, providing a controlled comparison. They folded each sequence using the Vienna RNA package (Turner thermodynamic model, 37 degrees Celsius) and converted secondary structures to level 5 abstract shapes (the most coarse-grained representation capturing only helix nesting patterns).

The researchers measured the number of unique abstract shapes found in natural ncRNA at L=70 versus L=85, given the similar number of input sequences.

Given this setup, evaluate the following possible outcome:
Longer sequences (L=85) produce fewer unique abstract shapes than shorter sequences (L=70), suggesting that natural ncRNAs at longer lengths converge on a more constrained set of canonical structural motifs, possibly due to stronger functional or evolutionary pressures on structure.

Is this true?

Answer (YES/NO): NO